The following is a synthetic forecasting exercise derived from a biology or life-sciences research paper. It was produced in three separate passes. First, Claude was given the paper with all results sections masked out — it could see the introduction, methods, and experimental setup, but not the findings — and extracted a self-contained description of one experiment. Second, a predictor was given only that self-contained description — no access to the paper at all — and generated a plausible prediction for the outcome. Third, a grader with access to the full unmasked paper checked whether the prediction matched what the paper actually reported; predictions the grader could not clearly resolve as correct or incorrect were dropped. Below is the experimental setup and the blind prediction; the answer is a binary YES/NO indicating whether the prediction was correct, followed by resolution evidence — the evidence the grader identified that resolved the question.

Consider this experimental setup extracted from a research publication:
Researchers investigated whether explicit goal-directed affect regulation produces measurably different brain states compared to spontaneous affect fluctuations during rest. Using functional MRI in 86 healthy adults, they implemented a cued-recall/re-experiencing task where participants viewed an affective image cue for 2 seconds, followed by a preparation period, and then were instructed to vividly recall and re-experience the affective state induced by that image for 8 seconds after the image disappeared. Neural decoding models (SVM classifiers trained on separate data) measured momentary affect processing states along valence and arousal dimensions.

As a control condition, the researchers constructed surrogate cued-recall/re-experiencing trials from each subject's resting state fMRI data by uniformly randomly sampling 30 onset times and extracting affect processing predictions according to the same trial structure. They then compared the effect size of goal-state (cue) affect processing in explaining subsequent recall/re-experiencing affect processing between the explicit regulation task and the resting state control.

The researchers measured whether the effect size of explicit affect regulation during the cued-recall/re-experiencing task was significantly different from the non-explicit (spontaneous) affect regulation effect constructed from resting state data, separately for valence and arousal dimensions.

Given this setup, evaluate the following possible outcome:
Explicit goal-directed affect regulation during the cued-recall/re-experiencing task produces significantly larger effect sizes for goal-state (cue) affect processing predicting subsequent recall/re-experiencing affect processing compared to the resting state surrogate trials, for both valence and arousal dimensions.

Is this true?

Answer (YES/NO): YES